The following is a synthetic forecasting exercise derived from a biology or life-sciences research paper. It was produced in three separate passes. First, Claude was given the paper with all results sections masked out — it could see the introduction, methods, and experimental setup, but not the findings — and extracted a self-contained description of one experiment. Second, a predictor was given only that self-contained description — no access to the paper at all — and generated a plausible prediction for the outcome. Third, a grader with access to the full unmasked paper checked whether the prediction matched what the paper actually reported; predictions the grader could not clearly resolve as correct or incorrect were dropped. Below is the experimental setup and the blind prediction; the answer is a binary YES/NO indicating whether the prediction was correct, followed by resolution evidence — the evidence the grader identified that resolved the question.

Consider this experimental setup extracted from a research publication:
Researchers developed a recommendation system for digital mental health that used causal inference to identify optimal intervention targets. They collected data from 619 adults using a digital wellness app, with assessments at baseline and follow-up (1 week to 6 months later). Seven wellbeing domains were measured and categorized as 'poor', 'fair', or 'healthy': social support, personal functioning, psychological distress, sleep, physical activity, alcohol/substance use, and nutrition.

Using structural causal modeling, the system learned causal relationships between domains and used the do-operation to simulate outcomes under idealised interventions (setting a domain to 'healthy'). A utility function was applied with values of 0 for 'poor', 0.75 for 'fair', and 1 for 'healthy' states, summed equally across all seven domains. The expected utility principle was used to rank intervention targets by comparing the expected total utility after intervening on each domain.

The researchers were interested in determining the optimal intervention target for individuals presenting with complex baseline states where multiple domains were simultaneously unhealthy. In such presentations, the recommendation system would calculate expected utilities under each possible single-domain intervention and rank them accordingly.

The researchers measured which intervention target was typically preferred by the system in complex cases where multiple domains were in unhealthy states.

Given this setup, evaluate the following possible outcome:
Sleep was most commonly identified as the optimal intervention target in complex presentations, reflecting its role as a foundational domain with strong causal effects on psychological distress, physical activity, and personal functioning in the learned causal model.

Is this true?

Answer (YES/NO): NO